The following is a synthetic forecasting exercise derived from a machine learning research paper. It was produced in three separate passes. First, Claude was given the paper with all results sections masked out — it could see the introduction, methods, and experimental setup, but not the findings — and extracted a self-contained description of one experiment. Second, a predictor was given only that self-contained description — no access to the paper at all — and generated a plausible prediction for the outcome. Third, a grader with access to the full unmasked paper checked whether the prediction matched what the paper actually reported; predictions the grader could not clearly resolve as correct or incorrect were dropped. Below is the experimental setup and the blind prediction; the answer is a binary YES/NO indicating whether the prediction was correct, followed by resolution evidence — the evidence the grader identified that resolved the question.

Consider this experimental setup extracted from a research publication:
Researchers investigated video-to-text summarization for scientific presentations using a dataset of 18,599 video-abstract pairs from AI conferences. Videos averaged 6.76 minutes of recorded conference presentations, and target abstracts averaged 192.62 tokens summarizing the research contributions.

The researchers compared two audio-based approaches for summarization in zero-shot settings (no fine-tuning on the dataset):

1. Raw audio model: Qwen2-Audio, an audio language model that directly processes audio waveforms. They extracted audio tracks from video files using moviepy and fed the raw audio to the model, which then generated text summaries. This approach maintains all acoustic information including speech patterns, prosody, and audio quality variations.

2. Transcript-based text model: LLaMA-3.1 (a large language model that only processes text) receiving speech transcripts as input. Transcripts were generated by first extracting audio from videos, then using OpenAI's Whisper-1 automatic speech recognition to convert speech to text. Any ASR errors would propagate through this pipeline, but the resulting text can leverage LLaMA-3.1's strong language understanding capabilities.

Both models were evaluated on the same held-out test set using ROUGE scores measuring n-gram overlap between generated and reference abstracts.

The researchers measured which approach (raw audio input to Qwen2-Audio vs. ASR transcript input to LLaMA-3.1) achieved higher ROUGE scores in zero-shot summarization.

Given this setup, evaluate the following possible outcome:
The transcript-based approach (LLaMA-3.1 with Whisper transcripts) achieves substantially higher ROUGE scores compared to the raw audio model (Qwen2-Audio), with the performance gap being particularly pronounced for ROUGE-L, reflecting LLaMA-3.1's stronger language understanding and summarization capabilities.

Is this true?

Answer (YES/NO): NO